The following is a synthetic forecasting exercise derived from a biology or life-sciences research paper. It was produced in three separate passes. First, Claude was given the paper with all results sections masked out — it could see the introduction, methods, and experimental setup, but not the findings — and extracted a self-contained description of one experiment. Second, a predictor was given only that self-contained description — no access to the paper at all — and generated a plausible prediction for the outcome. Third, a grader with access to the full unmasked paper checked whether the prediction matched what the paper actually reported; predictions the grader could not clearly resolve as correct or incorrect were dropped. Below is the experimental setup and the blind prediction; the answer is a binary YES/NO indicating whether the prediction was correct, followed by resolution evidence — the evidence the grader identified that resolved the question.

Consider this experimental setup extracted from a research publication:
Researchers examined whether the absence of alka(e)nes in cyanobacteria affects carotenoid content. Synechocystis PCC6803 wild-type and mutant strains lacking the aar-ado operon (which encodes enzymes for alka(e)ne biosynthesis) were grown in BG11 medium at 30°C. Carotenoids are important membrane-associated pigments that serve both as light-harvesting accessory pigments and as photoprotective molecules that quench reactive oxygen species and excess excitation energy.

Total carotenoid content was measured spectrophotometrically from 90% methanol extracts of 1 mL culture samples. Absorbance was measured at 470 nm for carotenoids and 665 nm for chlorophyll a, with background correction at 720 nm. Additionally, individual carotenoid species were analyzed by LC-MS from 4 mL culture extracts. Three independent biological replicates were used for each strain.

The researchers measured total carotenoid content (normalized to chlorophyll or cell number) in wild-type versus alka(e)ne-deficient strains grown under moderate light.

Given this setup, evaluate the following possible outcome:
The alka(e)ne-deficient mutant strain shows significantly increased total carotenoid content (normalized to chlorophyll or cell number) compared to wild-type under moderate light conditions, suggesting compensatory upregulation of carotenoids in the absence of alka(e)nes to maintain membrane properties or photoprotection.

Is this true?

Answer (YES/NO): NO